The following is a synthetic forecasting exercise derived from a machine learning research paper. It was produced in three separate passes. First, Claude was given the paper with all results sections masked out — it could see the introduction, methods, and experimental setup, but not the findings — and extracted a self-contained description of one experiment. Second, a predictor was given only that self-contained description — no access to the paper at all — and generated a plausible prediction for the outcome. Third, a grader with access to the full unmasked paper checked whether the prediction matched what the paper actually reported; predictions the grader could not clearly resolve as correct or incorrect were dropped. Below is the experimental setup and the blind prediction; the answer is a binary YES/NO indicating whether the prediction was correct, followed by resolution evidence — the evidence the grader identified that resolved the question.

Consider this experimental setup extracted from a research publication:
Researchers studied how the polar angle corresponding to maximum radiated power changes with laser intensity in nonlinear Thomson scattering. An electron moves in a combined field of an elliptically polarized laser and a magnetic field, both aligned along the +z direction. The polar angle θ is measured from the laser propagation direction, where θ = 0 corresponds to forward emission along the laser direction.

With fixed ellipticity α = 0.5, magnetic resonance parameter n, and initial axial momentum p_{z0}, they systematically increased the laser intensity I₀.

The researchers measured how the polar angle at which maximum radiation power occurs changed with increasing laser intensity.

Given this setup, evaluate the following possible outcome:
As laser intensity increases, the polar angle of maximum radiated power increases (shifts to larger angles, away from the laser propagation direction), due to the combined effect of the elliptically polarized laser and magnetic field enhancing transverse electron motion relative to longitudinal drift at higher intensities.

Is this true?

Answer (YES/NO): NO